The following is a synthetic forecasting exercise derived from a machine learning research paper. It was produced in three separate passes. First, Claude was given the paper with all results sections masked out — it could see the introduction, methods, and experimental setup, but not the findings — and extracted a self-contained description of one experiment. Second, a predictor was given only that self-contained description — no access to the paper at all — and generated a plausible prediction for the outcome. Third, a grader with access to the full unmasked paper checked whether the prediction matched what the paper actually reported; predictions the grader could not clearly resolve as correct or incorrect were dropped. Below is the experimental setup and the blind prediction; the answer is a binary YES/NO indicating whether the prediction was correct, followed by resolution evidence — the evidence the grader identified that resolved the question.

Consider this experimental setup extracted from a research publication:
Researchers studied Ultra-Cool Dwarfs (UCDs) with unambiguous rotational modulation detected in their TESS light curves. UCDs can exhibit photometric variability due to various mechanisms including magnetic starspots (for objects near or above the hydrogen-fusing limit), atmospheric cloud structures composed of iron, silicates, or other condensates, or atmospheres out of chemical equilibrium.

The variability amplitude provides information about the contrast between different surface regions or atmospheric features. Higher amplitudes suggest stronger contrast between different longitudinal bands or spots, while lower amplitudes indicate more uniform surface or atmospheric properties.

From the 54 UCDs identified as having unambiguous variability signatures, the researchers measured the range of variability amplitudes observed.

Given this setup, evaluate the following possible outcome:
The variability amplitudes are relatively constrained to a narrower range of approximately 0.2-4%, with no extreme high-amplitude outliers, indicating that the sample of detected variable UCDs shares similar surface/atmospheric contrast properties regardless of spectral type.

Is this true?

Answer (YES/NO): NO